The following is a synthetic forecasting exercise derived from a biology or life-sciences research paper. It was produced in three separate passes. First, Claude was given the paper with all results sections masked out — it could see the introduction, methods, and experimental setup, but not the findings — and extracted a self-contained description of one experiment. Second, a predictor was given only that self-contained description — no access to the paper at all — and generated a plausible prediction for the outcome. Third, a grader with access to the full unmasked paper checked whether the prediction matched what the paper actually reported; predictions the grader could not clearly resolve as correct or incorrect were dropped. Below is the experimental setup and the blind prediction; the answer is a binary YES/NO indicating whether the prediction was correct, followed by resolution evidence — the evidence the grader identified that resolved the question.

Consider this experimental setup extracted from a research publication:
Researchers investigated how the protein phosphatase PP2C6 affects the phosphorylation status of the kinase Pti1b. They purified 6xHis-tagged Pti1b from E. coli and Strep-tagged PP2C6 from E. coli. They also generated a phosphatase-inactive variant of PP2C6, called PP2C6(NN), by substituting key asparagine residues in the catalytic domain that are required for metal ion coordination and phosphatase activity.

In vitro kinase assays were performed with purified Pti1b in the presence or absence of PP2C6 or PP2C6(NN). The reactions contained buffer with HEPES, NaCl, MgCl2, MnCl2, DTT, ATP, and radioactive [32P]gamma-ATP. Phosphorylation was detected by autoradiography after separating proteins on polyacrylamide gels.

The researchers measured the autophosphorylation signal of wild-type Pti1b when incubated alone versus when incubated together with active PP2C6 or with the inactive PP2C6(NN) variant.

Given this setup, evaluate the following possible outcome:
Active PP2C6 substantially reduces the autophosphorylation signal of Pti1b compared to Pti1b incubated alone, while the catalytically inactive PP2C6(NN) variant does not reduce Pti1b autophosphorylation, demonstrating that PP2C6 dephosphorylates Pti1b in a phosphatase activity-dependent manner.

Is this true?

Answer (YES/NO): YES